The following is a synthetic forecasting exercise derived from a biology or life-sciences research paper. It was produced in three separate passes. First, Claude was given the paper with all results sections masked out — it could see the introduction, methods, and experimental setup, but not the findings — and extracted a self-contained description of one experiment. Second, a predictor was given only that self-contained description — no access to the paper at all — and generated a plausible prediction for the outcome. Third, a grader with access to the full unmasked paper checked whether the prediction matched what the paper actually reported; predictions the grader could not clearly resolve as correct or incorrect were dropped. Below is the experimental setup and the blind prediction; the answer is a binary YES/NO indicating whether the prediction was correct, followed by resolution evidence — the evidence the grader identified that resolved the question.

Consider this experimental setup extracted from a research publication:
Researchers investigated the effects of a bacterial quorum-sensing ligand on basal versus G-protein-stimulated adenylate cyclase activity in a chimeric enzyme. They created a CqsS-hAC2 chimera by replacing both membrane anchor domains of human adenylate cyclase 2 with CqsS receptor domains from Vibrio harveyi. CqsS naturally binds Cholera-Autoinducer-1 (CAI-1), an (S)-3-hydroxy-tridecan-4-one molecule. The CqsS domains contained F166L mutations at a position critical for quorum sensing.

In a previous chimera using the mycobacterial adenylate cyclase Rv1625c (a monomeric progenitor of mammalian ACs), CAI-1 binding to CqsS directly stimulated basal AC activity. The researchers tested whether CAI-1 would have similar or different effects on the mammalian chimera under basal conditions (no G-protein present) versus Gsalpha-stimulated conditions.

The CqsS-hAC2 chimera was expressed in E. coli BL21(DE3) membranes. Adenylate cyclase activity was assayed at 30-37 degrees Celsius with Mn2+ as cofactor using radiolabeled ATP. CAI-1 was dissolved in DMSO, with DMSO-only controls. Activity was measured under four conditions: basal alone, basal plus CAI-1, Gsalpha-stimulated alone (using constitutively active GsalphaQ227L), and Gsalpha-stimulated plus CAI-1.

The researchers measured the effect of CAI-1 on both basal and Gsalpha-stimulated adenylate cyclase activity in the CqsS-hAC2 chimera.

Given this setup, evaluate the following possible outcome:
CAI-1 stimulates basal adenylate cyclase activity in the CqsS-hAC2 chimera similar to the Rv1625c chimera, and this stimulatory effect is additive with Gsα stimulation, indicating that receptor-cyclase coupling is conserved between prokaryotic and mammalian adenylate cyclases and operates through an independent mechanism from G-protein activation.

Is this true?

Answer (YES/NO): NO